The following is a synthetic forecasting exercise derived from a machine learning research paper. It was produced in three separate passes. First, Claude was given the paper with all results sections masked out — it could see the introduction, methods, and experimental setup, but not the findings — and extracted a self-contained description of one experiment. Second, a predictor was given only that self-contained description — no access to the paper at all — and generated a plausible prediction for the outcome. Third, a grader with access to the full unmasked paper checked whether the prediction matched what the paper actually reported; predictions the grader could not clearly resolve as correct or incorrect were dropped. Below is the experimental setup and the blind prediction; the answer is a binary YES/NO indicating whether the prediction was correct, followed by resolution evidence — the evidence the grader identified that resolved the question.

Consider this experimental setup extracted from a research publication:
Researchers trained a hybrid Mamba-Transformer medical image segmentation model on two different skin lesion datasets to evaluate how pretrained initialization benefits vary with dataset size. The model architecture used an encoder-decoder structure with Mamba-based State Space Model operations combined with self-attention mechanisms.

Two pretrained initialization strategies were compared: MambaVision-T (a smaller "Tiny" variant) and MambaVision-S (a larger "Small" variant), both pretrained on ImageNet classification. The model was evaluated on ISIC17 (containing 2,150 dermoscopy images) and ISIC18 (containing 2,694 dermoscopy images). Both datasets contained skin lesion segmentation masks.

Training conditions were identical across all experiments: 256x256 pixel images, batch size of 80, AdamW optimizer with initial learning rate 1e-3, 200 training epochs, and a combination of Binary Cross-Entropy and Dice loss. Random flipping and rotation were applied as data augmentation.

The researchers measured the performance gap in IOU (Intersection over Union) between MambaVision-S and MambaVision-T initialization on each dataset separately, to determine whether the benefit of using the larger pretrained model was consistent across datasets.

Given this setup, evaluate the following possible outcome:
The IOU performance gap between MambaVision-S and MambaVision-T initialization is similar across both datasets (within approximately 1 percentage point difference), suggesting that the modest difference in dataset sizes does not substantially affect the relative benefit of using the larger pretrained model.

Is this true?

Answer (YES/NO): NO